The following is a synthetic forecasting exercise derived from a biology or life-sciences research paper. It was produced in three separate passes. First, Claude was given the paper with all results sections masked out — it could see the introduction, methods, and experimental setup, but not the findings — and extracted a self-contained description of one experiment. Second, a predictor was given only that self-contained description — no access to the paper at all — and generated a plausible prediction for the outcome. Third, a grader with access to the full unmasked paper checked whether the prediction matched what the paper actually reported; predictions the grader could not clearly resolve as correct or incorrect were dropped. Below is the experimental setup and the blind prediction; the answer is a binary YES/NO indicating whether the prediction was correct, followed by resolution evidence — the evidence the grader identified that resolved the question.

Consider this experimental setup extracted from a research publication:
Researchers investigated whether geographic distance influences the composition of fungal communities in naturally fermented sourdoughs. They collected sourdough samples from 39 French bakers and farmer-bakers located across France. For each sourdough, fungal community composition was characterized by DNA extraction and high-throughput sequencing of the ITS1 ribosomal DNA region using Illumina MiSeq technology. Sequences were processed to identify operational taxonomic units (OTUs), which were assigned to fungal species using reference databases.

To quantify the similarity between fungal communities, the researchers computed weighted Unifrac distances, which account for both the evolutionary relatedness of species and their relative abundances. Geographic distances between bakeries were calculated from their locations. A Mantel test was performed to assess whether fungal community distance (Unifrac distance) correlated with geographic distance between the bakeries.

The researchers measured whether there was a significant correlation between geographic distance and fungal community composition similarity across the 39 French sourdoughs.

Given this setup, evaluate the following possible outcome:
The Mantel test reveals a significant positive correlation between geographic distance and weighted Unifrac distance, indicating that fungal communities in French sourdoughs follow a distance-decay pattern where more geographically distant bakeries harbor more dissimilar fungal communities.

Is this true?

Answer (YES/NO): NO